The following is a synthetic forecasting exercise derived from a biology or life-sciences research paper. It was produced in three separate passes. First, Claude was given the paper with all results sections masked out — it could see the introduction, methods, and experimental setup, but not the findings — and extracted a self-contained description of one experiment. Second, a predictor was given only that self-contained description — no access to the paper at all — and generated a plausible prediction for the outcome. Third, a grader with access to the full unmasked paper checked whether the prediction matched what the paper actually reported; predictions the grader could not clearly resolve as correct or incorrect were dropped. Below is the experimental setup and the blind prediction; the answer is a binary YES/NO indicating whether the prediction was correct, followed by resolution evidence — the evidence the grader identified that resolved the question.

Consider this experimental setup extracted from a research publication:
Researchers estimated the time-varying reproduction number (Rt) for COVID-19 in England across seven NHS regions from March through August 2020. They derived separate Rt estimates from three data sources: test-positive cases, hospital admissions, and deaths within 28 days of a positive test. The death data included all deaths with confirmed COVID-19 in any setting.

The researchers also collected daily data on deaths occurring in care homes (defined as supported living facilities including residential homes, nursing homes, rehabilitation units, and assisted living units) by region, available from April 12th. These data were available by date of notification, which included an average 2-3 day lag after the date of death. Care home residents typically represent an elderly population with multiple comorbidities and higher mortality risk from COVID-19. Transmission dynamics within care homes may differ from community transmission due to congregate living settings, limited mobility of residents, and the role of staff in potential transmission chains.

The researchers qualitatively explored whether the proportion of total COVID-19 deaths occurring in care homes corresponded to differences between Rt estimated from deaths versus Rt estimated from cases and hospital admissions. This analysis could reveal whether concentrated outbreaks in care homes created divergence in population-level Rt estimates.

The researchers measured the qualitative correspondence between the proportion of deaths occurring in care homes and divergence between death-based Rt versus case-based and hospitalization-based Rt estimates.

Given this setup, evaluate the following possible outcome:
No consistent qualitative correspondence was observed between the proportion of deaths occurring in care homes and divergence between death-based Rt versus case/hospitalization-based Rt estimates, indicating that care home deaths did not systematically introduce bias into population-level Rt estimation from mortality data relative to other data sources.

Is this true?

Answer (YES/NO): NO